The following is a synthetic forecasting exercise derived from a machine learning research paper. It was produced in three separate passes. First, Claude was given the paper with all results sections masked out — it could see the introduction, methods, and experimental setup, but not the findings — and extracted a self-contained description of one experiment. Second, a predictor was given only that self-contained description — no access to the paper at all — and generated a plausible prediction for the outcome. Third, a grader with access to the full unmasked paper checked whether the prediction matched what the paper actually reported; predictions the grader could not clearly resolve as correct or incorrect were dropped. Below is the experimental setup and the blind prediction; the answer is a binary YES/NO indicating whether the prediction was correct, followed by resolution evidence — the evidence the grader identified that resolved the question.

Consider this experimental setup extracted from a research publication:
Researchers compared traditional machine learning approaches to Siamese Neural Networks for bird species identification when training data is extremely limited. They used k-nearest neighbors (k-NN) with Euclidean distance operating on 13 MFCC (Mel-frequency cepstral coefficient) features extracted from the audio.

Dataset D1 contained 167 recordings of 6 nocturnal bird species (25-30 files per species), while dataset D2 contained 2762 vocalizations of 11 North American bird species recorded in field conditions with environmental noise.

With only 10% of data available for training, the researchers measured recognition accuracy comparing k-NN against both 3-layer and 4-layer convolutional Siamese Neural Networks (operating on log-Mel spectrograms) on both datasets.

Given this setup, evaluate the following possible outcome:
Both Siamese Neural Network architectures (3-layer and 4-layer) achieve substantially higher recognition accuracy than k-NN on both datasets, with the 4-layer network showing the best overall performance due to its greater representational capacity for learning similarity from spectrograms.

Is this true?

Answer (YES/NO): NO